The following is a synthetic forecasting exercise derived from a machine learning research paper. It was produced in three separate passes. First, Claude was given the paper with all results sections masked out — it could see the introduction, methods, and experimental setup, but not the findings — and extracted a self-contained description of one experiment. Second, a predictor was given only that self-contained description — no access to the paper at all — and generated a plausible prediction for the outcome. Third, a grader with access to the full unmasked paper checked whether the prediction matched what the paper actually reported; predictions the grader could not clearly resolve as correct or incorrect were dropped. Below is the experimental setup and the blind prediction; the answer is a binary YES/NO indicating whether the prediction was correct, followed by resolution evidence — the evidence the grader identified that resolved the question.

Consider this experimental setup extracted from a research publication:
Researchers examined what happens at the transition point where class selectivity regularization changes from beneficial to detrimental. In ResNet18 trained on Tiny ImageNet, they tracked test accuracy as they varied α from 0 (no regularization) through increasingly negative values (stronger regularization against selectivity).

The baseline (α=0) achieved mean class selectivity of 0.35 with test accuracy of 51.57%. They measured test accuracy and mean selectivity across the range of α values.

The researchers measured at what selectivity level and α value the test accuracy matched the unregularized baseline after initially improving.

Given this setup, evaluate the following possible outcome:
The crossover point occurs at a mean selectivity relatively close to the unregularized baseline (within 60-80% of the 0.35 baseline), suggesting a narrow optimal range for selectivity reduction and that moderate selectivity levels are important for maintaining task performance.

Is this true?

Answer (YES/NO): NO